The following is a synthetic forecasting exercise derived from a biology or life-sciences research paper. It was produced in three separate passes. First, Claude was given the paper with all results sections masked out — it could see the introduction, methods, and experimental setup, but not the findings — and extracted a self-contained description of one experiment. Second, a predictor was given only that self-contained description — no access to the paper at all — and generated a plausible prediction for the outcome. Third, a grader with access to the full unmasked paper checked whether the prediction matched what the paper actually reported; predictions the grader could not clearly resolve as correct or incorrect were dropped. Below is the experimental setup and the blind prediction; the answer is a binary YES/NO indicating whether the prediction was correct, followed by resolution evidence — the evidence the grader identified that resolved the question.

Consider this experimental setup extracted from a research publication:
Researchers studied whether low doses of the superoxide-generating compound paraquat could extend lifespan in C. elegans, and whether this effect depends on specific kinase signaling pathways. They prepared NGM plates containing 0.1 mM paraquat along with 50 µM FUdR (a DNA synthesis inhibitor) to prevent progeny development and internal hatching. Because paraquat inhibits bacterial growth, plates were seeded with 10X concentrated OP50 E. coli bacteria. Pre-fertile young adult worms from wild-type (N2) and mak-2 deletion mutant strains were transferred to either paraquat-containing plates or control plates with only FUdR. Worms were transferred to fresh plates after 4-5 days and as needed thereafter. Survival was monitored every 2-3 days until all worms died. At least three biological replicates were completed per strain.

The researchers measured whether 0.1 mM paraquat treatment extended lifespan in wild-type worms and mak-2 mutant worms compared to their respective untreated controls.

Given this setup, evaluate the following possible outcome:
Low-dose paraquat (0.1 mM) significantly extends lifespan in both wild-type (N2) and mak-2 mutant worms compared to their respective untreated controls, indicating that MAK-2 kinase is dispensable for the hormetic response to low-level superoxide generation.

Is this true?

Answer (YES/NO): NO